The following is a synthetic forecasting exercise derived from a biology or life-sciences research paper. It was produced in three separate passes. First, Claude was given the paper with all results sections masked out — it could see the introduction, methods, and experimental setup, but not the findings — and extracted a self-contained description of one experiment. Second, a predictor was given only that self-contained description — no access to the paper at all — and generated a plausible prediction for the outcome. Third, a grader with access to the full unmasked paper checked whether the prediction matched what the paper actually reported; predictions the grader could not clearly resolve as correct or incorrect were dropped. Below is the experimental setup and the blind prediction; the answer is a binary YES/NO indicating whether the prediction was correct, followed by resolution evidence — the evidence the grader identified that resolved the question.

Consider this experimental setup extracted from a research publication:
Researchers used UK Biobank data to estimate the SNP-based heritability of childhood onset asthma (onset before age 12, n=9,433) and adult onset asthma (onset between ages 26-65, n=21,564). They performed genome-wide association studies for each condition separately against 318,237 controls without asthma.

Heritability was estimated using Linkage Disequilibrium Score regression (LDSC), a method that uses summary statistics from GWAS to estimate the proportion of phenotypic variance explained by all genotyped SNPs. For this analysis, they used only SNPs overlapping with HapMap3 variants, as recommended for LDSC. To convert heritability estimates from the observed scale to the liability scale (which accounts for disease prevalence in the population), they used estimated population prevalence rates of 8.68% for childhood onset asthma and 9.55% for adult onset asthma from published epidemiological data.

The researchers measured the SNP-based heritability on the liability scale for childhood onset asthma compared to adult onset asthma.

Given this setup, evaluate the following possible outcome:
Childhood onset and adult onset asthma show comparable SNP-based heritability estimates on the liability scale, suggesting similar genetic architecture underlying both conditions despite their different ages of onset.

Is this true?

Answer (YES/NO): NO